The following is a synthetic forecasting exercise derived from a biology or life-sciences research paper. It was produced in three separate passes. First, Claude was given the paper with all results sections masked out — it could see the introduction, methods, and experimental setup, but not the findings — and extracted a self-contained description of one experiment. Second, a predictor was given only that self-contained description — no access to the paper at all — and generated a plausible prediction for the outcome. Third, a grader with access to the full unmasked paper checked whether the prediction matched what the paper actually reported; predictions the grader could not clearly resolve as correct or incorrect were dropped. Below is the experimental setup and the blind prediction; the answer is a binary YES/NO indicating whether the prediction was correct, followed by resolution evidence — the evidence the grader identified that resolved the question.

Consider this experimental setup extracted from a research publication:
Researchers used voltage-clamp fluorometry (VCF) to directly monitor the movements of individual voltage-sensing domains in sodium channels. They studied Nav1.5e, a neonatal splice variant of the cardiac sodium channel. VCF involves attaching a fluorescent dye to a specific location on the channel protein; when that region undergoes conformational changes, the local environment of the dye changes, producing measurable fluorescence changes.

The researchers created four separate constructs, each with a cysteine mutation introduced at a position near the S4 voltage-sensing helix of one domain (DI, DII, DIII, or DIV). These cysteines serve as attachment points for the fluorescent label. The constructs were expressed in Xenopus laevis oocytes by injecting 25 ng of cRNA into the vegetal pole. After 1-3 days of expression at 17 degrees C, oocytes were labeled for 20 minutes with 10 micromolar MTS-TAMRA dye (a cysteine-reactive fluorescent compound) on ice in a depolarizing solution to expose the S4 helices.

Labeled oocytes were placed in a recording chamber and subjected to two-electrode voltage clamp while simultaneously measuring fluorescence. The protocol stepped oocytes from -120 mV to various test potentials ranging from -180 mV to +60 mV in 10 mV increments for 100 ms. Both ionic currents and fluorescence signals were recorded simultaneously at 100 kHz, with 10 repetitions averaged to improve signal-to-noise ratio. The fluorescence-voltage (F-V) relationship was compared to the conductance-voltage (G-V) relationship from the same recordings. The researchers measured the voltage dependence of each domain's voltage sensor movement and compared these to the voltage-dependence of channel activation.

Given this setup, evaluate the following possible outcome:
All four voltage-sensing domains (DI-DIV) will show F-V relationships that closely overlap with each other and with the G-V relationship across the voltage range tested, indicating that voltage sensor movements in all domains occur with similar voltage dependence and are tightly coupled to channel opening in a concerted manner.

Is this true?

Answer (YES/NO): NO